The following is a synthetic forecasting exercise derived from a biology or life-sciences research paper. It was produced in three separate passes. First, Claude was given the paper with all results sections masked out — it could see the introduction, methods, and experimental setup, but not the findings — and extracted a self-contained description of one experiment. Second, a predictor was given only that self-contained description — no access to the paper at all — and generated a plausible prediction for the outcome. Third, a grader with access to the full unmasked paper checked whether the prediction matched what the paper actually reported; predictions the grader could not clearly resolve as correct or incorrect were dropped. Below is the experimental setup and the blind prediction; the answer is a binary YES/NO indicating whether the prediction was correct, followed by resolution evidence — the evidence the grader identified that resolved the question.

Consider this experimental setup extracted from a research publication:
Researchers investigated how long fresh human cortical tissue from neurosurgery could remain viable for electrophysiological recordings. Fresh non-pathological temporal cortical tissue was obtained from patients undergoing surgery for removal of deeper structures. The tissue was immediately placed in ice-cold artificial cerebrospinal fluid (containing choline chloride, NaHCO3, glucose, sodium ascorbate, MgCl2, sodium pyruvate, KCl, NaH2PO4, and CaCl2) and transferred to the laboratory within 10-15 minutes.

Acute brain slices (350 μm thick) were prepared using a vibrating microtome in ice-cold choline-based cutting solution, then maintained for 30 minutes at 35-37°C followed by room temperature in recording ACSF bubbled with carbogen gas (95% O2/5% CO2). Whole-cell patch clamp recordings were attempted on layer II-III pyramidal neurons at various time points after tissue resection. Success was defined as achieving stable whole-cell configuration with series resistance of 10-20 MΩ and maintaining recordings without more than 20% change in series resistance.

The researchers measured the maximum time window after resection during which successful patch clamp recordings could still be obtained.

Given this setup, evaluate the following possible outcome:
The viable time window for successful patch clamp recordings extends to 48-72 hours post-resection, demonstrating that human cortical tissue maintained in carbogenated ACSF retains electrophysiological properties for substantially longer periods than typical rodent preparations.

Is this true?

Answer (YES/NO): NO